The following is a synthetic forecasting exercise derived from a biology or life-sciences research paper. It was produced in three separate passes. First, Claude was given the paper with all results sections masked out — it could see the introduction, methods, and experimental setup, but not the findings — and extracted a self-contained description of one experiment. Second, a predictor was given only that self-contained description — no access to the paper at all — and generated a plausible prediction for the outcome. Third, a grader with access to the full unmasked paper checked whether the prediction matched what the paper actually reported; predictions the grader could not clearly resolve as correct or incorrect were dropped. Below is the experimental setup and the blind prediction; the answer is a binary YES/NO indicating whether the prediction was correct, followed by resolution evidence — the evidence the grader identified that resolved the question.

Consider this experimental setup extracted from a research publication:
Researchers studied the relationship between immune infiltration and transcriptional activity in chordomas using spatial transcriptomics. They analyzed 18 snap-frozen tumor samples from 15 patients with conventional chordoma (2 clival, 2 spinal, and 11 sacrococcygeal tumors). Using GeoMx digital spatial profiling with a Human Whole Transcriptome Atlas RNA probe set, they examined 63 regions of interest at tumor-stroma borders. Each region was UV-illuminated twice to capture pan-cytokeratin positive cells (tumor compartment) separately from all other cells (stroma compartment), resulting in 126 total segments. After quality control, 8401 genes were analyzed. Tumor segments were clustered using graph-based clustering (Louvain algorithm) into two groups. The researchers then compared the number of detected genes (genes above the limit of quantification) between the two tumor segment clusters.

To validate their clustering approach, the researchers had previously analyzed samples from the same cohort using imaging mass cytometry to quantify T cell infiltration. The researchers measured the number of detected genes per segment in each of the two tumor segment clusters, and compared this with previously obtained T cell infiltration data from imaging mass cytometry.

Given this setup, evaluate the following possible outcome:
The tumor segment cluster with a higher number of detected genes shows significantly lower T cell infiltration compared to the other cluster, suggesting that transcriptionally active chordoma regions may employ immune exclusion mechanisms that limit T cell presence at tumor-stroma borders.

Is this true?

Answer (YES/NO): NO